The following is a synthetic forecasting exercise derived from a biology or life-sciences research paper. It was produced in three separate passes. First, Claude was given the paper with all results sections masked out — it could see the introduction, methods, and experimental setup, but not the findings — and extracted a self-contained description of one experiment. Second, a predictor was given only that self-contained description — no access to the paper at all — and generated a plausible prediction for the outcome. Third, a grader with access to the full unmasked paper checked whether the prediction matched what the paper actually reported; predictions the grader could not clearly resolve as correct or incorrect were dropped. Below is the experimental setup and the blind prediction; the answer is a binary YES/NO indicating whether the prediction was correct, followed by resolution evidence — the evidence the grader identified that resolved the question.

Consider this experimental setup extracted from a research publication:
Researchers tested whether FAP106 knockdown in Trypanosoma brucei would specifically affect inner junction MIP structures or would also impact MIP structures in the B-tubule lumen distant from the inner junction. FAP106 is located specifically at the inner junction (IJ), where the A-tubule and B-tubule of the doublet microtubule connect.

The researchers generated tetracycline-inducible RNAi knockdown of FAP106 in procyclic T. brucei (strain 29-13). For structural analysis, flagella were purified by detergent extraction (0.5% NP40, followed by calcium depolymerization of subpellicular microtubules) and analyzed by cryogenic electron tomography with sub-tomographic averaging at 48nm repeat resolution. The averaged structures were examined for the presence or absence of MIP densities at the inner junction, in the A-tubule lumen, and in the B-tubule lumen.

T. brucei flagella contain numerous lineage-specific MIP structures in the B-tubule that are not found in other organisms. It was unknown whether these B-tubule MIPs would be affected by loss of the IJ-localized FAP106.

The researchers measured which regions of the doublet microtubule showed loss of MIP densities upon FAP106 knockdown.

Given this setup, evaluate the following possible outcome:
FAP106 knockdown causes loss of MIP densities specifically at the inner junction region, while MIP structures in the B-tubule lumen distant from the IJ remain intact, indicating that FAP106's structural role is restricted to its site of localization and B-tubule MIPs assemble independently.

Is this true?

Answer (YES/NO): NO